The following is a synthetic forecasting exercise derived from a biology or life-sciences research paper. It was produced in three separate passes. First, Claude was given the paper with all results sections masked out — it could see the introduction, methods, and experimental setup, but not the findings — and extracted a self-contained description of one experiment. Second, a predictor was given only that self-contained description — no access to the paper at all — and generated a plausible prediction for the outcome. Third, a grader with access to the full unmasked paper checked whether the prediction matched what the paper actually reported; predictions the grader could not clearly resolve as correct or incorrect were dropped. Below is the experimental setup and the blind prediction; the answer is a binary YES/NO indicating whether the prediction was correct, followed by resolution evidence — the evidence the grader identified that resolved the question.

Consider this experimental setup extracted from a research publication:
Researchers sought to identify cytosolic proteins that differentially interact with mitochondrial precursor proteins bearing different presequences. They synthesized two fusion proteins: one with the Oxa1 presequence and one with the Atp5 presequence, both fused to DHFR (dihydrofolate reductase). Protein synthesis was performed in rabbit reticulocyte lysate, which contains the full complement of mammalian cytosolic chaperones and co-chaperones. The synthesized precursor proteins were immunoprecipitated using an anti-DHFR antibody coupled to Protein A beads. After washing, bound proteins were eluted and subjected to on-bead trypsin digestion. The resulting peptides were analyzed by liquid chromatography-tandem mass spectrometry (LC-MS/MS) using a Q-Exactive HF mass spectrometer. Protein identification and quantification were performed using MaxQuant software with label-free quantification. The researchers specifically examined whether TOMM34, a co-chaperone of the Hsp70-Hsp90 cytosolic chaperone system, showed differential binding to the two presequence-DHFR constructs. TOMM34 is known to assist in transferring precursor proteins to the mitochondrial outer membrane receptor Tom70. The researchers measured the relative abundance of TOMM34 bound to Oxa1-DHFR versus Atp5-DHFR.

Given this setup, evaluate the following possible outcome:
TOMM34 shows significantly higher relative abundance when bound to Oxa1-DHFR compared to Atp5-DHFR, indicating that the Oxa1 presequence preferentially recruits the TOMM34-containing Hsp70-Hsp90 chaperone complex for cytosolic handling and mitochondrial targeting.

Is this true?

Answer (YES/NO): YES